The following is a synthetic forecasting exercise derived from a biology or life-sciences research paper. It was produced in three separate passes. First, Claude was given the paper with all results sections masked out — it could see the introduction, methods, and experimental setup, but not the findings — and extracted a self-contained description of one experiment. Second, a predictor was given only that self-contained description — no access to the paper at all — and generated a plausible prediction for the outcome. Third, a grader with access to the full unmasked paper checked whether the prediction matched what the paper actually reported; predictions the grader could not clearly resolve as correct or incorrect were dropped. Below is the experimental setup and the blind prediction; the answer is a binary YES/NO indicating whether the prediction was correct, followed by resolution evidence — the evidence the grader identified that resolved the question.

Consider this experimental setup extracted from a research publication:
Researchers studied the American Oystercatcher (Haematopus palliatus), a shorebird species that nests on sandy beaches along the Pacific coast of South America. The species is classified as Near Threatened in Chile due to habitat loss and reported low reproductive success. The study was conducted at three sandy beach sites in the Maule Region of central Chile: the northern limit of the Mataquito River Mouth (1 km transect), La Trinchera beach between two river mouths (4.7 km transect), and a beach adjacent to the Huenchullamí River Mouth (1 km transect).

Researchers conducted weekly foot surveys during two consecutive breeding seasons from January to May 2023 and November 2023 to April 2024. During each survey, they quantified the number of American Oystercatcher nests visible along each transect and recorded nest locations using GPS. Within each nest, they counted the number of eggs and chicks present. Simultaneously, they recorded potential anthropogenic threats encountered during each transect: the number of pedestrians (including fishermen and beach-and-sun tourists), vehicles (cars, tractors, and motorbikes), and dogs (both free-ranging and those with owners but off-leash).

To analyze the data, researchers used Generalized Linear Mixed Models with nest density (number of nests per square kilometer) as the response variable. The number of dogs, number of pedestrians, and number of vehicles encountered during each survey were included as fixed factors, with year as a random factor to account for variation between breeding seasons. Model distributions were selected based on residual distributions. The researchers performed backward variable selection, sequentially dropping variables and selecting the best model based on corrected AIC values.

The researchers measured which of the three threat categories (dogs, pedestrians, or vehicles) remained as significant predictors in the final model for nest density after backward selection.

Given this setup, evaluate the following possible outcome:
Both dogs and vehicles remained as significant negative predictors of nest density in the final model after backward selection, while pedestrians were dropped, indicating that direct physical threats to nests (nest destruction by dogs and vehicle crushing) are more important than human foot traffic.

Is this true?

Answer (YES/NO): NO